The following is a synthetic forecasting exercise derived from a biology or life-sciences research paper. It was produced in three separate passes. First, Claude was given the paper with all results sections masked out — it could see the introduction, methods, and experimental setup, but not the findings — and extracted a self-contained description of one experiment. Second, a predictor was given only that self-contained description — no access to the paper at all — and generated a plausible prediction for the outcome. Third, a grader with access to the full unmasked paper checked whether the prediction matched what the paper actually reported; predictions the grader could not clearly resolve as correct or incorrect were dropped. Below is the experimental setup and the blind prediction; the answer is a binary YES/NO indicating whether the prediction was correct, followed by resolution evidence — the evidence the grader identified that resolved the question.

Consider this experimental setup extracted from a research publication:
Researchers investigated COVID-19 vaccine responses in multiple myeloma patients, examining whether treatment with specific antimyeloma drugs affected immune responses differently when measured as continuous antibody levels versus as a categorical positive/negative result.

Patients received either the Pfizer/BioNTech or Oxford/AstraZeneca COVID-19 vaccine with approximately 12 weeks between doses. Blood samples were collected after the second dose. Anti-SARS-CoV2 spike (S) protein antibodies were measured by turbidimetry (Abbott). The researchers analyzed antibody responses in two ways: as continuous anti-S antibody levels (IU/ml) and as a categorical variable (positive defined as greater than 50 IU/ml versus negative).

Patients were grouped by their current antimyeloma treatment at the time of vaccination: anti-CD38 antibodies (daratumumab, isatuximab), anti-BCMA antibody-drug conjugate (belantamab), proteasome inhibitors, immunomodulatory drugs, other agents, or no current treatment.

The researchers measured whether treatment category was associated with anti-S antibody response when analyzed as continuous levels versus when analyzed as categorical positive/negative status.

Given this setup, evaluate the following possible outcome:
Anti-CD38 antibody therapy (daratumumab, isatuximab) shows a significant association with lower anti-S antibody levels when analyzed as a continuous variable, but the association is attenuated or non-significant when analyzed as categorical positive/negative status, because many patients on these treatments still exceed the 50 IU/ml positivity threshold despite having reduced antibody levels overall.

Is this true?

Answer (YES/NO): NO